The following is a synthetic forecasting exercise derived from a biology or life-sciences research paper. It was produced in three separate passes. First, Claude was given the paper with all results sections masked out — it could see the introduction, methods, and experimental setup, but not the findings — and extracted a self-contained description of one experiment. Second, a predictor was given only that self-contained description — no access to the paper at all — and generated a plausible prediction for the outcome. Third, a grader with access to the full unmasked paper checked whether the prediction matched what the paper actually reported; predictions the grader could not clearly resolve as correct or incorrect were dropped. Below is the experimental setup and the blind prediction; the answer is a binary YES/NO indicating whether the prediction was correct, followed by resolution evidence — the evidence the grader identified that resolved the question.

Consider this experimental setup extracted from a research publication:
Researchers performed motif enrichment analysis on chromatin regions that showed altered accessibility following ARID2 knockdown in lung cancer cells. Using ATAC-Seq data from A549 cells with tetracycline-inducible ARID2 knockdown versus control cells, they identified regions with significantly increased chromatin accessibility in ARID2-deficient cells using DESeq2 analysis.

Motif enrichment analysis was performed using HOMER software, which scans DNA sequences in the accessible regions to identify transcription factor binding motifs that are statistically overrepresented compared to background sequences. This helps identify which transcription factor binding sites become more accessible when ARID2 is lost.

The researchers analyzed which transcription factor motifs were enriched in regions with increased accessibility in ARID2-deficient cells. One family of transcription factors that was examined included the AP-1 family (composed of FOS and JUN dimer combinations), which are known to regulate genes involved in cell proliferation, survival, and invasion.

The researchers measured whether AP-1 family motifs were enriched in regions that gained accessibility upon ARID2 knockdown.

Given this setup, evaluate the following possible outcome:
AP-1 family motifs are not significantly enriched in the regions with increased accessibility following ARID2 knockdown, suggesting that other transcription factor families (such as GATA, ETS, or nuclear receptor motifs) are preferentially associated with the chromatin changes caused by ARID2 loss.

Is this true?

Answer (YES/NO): YES